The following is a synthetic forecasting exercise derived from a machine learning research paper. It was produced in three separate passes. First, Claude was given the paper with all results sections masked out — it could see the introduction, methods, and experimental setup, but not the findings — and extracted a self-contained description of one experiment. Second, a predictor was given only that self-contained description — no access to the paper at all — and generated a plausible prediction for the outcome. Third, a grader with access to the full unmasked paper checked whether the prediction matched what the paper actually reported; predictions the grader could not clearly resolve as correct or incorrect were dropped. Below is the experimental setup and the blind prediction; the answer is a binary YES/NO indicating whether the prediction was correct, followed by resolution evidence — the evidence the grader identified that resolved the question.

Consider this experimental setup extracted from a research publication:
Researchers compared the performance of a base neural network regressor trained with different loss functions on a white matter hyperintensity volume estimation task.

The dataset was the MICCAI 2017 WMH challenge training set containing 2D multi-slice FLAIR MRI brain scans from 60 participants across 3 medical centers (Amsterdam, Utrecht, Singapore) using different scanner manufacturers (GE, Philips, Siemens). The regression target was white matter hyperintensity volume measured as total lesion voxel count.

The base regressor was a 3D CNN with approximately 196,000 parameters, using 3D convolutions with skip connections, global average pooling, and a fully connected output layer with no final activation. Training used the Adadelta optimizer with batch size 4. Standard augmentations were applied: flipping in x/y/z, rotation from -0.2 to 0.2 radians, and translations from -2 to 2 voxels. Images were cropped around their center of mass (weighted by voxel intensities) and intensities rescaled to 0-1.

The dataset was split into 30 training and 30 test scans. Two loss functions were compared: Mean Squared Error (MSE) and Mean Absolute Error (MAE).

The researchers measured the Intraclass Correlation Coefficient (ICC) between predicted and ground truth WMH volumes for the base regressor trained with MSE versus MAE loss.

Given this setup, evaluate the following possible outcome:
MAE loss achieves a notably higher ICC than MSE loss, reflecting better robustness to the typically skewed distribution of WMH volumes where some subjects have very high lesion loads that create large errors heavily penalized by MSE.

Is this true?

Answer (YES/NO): NO